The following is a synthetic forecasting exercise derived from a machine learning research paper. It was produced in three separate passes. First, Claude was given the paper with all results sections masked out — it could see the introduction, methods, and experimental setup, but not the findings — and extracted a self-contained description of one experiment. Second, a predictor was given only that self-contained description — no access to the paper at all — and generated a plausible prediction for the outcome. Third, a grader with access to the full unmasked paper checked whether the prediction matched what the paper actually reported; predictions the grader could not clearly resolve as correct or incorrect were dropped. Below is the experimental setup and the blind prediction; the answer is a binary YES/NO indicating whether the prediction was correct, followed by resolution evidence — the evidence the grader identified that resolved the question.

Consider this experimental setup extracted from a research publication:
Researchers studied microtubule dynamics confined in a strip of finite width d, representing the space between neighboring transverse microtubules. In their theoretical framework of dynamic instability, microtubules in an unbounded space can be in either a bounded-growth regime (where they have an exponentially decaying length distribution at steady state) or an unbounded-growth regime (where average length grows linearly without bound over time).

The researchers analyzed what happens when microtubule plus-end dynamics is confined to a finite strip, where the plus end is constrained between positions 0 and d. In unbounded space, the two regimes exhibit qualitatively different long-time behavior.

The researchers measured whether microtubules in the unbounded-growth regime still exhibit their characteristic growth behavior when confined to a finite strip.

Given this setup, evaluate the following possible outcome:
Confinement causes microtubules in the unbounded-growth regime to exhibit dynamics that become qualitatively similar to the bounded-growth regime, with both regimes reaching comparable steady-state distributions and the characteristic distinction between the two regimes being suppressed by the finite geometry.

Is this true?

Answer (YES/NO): NO